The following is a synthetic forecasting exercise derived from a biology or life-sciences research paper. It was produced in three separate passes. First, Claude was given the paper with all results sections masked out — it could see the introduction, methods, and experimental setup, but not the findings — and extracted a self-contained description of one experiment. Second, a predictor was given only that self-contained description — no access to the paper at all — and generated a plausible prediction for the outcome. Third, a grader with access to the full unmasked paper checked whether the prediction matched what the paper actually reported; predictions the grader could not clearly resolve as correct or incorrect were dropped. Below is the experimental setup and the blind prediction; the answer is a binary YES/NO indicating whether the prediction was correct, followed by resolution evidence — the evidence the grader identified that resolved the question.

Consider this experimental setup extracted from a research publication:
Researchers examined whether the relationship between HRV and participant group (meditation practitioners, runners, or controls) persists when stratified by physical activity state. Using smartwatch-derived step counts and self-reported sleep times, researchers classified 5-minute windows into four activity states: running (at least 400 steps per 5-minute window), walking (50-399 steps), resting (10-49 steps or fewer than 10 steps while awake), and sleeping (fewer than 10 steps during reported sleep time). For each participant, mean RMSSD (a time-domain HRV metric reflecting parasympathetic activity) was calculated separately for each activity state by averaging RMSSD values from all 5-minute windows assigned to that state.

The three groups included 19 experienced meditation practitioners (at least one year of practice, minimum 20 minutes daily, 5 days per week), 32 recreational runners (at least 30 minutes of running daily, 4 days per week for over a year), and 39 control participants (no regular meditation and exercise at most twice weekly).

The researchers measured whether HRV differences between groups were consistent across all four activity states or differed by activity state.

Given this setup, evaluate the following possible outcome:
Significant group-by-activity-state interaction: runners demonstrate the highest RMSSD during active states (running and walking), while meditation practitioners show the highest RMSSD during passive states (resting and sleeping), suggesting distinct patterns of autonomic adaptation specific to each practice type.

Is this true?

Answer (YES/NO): NO